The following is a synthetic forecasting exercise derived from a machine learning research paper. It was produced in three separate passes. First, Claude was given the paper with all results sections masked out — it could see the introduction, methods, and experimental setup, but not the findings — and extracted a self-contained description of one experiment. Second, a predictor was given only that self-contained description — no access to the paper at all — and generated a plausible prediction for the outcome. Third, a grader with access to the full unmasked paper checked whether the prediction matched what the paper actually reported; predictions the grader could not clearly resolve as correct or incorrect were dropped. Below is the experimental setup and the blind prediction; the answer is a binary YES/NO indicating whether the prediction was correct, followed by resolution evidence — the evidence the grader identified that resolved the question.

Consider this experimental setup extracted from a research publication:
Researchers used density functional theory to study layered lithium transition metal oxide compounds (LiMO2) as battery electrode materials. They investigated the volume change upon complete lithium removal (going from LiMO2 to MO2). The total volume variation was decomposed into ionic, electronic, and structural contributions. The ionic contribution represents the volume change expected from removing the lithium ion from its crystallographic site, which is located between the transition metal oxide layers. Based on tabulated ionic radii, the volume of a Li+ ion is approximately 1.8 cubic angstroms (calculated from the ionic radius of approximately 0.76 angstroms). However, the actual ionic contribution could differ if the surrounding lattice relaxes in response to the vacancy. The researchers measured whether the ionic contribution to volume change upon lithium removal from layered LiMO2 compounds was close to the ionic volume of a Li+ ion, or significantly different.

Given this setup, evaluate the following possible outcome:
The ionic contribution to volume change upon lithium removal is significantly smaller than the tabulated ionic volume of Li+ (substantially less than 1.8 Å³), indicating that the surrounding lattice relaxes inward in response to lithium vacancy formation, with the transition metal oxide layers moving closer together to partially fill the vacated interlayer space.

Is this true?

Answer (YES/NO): NO